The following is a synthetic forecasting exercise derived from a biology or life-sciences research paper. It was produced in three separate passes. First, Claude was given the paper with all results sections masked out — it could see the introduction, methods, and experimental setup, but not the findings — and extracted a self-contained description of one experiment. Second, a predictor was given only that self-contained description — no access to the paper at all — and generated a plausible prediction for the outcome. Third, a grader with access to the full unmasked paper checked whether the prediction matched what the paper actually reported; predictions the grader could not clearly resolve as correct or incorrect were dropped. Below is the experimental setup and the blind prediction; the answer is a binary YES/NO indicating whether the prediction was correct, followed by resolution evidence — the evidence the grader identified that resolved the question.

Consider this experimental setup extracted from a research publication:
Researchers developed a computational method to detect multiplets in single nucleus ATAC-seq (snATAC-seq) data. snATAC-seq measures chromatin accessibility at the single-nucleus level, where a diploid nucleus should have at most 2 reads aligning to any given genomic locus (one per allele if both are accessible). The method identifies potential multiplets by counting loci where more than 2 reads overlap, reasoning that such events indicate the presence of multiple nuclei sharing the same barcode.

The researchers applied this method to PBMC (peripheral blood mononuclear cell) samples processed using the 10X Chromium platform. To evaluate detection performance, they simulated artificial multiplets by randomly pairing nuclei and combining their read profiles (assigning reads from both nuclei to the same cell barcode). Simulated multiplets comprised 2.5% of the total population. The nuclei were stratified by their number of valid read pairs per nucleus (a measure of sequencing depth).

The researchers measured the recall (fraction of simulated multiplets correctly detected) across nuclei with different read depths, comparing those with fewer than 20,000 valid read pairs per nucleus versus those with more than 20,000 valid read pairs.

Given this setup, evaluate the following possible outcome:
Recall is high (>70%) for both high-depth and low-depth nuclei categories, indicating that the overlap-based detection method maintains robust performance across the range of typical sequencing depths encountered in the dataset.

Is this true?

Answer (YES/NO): NO